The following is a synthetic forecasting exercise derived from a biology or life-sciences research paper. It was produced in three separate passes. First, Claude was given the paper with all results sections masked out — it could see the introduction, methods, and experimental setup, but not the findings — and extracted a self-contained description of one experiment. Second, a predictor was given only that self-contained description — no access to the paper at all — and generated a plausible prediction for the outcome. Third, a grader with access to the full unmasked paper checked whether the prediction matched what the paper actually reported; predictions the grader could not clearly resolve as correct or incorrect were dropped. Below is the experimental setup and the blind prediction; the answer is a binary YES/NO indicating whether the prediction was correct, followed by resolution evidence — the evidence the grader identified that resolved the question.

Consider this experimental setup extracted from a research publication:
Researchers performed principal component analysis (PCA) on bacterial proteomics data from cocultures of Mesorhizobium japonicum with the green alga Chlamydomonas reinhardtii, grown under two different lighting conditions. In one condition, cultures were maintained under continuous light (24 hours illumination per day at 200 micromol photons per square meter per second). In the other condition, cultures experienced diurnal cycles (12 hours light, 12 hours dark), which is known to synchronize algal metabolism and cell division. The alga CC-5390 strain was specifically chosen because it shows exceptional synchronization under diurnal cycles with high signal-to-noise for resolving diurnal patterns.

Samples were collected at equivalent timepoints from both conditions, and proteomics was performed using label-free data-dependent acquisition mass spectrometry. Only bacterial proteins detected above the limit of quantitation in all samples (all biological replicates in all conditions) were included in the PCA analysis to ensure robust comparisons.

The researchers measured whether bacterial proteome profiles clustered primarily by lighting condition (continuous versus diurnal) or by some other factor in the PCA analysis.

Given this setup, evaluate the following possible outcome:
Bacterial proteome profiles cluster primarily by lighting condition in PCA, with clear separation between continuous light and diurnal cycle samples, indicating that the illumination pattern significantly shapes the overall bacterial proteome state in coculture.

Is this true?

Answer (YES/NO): YES